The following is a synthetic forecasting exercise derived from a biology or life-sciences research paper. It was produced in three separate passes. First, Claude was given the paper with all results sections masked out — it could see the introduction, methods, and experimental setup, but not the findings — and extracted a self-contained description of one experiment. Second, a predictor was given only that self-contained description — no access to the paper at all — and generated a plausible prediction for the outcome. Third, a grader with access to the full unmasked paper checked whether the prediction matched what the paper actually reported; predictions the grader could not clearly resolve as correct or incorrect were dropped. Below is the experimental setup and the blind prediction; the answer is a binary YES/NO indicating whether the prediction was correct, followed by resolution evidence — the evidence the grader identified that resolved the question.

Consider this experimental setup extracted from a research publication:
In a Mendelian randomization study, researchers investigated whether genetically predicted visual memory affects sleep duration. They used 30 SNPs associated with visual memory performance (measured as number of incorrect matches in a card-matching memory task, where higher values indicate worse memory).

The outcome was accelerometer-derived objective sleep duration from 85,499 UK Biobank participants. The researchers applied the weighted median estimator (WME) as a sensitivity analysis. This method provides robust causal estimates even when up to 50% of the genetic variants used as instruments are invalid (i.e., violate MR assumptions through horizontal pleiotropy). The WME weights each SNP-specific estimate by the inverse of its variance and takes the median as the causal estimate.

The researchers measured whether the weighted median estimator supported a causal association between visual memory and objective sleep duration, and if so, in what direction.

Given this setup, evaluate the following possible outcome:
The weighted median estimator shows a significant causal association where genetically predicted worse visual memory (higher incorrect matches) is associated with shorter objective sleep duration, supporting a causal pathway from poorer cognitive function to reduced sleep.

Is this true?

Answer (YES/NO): NO